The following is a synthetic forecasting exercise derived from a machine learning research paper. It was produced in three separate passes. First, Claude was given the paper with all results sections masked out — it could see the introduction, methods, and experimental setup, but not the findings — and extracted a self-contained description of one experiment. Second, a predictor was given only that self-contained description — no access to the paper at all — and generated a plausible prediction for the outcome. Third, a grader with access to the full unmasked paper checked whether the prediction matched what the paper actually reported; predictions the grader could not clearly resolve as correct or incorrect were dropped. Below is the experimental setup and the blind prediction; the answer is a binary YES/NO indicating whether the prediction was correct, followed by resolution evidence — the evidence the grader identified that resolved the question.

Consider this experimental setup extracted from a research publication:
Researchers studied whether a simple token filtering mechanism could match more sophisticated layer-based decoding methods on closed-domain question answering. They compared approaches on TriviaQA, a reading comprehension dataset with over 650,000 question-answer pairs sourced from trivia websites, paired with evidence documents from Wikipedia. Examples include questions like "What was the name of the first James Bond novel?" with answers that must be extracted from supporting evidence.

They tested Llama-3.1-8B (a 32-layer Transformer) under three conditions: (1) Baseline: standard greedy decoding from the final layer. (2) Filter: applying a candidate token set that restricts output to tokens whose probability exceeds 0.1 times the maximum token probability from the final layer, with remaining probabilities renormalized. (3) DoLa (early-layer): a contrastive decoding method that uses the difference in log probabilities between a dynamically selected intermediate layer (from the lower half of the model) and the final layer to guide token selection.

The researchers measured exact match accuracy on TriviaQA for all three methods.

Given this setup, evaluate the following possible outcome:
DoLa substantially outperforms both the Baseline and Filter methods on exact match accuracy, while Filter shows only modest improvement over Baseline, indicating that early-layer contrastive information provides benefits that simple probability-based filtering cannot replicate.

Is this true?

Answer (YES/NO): NO